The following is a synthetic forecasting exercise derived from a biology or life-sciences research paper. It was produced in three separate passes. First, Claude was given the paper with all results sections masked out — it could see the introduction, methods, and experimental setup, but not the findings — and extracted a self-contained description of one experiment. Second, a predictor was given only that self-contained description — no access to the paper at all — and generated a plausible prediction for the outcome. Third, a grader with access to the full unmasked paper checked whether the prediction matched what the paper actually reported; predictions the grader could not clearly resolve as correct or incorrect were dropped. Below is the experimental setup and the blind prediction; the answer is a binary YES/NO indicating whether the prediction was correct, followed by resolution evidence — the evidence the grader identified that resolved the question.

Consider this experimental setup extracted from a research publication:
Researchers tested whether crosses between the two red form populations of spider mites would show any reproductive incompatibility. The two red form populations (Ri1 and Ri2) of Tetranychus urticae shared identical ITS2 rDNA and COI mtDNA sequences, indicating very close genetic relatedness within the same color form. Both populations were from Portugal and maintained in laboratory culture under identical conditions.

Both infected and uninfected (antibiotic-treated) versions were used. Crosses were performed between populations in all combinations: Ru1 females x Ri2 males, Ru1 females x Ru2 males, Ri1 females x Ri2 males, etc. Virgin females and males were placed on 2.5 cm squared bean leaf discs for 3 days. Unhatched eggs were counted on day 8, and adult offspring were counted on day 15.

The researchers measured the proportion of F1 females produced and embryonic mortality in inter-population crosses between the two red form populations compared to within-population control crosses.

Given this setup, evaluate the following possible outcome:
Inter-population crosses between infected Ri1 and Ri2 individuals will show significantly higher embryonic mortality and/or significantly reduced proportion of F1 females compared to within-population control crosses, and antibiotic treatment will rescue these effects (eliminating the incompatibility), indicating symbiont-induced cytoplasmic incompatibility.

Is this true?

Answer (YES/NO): NO